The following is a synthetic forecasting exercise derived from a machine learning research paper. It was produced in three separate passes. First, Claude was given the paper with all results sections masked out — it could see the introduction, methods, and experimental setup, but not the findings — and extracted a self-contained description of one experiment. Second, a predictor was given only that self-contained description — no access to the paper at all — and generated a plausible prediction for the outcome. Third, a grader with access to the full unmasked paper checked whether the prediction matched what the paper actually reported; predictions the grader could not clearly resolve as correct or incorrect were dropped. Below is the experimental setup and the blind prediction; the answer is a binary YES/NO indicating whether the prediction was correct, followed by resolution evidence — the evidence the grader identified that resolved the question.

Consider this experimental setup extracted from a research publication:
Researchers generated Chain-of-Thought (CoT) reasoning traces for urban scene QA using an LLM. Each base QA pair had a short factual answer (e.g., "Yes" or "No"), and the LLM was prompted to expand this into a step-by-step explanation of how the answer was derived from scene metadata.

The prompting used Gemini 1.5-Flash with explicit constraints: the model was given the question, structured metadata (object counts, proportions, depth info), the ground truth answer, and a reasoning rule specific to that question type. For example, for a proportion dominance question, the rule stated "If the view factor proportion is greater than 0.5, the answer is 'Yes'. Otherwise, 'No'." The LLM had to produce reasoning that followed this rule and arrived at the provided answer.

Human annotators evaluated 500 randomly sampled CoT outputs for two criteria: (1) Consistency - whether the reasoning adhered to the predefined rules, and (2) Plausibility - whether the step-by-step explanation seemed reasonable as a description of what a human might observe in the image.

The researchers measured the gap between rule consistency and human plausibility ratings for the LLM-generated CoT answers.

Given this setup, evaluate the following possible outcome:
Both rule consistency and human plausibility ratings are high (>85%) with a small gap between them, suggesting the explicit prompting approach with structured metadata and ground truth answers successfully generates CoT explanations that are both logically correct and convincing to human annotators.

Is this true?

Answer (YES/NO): YES